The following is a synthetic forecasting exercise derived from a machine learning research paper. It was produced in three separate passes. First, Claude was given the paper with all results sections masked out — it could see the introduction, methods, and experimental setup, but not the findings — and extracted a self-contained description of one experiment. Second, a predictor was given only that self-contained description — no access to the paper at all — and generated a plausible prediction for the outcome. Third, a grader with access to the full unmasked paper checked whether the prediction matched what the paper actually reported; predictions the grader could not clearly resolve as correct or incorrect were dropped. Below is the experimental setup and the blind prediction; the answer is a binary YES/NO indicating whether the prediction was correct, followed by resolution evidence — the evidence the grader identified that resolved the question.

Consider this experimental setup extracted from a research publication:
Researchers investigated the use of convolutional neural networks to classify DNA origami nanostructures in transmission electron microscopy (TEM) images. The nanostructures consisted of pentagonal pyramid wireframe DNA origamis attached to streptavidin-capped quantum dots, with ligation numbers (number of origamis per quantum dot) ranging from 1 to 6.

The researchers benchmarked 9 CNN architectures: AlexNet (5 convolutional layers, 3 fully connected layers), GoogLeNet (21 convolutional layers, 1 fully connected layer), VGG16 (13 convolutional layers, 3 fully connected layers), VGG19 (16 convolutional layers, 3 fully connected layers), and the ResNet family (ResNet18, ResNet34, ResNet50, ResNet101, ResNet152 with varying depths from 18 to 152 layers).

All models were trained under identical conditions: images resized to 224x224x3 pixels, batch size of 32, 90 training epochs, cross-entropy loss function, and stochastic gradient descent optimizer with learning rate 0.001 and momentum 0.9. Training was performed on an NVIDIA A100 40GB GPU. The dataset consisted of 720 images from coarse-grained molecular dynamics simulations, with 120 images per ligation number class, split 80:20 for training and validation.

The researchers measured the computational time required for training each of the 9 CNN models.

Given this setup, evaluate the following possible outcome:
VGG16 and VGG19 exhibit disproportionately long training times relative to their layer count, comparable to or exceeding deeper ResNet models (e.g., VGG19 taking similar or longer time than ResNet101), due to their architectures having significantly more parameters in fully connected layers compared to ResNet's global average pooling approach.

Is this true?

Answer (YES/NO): NO